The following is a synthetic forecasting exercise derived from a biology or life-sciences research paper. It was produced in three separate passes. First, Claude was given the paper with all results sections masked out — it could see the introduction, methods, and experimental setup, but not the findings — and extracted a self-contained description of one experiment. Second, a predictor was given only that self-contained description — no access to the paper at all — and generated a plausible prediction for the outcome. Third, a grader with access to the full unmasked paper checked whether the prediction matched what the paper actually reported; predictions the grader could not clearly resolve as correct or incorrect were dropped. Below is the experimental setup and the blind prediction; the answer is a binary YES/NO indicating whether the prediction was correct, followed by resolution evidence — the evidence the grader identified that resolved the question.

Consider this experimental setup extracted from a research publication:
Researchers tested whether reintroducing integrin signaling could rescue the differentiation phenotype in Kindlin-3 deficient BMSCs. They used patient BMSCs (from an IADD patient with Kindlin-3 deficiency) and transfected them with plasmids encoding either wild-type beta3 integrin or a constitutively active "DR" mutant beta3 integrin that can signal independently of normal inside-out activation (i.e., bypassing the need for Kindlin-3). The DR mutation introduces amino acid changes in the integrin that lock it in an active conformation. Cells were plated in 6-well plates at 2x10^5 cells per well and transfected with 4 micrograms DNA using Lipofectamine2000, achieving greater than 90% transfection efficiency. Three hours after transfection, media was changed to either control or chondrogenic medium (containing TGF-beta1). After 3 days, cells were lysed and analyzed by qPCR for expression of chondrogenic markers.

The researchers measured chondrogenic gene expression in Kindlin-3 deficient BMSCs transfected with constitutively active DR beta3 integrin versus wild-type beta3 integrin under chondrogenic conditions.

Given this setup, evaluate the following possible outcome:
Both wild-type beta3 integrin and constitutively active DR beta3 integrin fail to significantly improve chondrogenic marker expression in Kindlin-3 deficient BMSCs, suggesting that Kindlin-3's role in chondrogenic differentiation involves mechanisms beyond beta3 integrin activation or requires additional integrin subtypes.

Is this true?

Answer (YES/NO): NO